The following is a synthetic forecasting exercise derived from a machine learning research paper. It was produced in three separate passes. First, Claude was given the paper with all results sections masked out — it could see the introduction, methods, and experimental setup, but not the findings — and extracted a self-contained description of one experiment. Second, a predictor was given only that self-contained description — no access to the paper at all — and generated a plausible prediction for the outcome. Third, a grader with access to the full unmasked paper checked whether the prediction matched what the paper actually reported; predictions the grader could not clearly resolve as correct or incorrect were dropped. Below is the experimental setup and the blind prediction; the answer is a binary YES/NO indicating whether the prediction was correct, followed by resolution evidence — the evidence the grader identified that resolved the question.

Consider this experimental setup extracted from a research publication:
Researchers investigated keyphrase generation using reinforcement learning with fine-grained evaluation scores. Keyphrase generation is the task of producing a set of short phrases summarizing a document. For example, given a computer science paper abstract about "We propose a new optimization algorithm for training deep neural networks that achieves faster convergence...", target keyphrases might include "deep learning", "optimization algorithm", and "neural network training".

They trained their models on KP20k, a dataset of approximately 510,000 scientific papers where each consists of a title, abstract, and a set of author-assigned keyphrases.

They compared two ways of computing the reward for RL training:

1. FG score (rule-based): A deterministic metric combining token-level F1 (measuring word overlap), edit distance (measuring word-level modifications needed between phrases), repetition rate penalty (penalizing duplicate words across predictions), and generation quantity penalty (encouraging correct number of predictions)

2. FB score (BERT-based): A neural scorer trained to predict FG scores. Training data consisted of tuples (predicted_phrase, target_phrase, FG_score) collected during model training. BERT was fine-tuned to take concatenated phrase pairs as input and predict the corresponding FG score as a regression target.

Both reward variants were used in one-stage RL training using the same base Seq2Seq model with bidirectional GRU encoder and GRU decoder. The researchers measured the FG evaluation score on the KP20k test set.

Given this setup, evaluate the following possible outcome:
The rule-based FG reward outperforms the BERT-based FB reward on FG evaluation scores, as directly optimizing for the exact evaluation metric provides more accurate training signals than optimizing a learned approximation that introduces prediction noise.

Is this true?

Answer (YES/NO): NO